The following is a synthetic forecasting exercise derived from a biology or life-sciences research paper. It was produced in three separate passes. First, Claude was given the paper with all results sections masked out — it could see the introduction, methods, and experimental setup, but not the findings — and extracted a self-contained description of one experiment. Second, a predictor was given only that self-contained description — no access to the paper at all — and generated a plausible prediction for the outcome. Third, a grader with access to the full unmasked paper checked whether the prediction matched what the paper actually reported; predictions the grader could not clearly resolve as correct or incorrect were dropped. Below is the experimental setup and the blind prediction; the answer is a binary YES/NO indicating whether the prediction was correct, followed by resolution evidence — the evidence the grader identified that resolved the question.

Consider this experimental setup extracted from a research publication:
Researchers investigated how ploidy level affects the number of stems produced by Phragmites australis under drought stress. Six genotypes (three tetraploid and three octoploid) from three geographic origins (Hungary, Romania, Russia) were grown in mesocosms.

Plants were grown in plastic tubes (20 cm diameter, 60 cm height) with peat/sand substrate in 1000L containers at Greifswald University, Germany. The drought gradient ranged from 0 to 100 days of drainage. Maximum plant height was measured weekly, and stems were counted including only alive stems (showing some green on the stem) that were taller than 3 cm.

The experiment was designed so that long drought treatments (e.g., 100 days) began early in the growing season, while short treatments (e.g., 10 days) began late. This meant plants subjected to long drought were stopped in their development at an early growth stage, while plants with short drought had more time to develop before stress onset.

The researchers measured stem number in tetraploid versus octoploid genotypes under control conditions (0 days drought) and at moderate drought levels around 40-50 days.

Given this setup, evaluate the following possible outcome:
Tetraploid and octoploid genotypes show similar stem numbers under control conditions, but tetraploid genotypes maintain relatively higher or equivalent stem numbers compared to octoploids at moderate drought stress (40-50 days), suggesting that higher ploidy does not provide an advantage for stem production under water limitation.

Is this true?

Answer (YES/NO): NO